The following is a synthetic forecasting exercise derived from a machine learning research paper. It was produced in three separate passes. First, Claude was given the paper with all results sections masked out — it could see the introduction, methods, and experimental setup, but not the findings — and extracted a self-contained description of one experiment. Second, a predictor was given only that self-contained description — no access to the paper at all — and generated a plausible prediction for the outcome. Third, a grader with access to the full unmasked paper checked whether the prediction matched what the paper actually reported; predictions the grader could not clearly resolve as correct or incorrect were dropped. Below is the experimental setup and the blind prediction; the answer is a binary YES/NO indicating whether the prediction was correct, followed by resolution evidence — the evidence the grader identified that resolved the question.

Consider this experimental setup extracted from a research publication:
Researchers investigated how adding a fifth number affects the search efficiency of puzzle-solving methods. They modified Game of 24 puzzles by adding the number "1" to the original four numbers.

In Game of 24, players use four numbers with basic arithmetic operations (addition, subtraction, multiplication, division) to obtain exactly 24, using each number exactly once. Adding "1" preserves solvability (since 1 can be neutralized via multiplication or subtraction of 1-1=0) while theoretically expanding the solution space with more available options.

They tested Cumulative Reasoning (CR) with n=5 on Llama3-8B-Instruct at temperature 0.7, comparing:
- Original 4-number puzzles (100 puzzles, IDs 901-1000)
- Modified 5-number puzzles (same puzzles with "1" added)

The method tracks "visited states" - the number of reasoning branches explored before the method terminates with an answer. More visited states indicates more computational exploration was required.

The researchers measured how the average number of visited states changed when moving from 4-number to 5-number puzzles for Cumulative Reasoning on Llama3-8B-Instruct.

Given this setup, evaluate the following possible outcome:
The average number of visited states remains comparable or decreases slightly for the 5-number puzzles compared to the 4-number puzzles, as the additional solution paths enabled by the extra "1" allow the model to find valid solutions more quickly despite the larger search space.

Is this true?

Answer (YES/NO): NO